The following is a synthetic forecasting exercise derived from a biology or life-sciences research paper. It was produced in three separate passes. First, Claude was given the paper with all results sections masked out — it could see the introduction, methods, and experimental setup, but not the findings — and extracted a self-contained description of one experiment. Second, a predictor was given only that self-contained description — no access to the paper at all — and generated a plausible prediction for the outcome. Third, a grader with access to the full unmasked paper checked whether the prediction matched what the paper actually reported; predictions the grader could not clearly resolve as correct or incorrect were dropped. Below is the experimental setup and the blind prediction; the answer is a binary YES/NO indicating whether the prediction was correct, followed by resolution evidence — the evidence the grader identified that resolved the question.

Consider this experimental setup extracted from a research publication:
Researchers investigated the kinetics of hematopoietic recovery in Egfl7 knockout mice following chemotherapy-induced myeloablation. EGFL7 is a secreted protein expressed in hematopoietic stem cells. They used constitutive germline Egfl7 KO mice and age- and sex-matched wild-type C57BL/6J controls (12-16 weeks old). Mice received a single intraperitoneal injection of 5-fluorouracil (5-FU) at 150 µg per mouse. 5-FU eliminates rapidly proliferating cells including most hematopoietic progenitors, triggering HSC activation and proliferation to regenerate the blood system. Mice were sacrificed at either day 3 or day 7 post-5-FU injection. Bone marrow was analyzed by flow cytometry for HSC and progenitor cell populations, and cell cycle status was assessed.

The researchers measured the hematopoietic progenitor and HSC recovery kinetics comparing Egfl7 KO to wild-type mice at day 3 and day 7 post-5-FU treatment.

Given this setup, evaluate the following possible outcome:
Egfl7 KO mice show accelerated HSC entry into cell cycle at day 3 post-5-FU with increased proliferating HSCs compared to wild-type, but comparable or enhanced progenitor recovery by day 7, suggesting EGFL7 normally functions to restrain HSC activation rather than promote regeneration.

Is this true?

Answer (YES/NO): NO